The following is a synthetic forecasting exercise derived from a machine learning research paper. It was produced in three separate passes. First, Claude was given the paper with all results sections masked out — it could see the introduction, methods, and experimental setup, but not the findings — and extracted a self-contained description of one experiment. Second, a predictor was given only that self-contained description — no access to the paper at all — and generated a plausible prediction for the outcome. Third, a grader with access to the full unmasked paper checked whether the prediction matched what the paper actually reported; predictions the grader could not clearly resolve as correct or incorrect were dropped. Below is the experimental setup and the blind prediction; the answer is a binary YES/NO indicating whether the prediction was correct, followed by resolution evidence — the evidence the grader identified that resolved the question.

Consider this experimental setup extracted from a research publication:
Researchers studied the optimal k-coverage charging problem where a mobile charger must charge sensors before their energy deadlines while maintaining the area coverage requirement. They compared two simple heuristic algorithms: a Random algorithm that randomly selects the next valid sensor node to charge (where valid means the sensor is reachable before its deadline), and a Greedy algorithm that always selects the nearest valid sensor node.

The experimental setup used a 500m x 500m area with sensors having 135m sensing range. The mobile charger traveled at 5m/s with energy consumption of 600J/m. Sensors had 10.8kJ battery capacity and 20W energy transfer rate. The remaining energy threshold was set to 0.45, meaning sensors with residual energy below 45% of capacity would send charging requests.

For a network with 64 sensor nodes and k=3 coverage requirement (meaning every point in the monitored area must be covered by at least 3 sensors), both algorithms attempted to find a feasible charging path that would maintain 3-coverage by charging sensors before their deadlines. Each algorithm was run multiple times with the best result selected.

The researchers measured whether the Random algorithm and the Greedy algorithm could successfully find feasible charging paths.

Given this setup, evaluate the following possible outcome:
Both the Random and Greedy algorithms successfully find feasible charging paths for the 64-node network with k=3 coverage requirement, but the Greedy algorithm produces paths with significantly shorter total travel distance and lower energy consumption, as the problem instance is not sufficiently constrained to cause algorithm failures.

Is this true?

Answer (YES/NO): NO